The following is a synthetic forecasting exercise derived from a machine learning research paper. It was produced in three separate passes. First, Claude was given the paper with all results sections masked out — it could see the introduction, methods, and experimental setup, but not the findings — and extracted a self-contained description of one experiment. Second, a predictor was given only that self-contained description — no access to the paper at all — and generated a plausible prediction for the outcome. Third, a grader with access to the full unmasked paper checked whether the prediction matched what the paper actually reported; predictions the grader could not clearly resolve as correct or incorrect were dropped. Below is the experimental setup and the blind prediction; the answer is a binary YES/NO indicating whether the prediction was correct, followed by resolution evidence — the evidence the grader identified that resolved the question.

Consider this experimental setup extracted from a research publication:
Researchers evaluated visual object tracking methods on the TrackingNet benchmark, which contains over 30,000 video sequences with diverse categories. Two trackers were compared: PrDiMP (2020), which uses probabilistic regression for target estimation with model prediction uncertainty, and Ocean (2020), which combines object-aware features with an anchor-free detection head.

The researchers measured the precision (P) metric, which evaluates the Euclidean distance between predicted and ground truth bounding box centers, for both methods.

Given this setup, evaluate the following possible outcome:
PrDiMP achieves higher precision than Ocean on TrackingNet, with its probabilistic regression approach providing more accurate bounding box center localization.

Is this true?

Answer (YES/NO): YES